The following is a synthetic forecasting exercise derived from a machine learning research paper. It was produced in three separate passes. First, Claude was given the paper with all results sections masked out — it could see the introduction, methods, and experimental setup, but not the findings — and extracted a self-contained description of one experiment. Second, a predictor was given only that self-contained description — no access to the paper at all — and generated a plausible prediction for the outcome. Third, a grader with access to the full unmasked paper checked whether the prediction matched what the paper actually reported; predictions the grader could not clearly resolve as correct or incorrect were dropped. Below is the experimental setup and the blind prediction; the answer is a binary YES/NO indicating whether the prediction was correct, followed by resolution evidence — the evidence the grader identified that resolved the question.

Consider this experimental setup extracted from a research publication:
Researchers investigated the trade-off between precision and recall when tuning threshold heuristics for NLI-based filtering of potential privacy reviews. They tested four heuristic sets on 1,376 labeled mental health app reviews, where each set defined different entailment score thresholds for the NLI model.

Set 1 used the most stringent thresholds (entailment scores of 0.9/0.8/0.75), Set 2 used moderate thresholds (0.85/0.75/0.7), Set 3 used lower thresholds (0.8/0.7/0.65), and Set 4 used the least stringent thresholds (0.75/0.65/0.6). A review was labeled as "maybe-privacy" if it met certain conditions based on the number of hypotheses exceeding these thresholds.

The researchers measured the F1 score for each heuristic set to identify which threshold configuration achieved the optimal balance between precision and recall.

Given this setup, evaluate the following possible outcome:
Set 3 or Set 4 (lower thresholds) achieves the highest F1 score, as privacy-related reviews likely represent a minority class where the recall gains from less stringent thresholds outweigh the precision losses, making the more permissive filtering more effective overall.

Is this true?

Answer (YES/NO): NO